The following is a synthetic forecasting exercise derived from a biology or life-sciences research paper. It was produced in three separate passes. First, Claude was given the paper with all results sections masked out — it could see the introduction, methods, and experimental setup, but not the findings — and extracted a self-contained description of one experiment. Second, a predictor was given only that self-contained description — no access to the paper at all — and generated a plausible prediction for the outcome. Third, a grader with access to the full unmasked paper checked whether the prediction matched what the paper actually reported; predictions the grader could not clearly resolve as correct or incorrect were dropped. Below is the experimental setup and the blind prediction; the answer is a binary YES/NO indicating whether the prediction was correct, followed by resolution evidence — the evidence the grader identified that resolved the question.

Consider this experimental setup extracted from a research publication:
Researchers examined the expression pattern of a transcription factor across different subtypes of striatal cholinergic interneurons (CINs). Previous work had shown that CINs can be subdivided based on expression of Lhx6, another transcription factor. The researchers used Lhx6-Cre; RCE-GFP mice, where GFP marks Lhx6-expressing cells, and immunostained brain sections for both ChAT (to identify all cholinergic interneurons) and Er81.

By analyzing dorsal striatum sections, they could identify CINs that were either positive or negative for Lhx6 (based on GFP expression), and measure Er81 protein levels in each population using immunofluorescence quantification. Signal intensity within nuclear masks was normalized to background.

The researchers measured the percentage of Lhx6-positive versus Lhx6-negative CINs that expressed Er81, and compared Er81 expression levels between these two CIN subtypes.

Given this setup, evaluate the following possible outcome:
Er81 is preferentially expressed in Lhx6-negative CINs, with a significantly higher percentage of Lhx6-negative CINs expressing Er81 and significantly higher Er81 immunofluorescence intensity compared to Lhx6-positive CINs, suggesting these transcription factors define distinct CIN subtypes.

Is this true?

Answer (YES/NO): NO